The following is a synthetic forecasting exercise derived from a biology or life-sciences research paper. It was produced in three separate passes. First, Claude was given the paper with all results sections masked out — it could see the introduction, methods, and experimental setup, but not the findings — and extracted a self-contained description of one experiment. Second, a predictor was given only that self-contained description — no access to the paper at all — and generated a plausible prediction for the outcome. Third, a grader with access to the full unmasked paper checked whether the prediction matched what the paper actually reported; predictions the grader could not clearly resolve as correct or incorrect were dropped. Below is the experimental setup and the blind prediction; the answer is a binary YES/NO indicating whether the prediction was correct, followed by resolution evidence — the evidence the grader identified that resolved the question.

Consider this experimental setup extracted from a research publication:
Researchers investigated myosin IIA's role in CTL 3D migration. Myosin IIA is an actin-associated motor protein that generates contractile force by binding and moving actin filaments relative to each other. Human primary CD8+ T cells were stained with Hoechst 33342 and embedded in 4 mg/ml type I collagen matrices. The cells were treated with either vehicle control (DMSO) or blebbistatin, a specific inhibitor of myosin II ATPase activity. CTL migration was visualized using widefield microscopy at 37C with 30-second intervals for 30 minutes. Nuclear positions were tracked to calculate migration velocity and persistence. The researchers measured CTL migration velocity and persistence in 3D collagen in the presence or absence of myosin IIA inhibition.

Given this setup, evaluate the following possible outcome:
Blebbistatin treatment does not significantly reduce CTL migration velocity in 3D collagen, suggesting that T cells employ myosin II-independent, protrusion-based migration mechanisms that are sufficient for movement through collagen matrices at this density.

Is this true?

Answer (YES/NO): NO